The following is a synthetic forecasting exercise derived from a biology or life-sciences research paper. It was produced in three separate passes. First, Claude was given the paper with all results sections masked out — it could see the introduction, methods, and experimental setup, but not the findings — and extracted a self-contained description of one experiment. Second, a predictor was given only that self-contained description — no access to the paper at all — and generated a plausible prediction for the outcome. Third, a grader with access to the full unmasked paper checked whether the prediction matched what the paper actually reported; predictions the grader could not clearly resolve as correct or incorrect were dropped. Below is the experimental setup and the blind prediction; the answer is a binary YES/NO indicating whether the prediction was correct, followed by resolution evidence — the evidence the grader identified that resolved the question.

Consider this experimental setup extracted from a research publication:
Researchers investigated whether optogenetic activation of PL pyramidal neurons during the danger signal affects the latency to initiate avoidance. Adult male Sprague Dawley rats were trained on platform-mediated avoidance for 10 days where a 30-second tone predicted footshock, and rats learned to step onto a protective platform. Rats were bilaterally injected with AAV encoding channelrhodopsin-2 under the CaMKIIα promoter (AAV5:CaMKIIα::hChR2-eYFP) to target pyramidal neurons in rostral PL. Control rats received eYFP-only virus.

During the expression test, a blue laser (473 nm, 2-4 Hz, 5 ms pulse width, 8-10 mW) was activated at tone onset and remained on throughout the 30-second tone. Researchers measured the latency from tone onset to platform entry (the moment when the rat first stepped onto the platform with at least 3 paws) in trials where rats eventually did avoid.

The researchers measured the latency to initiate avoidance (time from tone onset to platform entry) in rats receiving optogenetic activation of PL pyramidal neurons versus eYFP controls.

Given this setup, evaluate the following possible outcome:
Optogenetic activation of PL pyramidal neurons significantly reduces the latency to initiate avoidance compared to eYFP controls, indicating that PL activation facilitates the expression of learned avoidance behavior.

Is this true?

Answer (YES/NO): NO